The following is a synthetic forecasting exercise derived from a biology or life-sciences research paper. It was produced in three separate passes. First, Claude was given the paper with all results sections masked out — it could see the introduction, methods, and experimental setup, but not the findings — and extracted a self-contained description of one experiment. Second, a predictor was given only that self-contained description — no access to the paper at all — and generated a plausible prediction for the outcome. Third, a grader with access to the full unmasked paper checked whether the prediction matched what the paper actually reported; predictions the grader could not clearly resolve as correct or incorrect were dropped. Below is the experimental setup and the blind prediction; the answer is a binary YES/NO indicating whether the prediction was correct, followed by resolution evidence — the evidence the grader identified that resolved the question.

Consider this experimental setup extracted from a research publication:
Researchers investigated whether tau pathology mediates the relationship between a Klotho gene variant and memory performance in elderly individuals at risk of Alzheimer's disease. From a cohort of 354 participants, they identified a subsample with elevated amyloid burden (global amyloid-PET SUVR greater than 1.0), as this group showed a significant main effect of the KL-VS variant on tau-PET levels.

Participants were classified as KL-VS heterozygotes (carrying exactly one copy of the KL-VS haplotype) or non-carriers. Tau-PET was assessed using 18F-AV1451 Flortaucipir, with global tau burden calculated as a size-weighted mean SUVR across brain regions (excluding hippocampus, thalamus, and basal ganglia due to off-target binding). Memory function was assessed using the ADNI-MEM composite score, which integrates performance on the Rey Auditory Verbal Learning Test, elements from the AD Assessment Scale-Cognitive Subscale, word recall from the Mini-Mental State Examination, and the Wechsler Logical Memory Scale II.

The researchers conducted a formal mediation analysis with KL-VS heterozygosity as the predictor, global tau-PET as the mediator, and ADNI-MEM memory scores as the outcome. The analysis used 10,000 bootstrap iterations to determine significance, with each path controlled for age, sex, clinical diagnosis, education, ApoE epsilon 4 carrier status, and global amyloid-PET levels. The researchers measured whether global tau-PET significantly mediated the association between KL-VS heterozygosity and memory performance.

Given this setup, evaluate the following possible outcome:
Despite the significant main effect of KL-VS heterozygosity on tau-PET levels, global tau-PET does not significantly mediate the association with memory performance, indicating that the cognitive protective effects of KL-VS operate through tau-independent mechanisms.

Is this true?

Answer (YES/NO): NO